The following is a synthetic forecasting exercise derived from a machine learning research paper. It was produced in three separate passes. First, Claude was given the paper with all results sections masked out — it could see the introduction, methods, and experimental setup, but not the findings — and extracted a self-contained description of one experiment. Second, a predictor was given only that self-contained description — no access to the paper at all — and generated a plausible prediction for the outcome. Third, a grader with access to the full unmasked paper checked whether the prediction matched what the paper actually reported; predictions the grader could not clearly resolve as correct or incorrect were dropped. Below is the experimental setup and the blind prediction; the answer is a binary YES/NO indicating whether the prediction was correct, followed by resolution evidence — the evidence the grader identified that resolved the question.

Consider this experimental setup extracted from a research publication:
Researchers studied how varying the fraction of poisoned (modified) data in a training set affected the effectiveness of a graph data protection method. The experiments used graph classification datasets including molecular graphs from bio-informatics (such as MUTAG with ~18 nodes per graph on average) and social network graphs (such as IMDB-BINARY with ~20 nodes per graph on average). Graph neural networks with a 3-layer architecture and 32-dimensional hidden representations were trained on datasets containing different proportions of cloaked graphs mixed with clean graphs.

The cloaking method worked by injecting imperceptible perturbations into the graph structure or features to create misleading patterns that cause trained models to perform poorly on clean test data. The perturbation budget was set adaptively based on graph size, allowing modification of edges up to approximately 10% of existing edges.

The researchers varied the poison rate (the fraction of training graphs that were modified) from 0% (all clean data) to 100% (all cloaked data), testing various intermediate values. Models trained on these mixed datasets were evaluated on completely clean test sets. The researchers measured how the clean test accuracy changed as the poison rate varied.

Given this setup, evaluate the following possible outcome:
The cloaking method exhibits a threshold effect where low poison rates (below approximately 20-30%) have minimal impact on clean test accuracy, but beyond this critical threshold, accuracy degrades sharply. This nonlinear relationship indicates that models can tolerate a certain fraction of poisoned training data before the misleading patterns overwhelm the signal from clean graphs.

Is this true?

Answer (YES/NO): NO